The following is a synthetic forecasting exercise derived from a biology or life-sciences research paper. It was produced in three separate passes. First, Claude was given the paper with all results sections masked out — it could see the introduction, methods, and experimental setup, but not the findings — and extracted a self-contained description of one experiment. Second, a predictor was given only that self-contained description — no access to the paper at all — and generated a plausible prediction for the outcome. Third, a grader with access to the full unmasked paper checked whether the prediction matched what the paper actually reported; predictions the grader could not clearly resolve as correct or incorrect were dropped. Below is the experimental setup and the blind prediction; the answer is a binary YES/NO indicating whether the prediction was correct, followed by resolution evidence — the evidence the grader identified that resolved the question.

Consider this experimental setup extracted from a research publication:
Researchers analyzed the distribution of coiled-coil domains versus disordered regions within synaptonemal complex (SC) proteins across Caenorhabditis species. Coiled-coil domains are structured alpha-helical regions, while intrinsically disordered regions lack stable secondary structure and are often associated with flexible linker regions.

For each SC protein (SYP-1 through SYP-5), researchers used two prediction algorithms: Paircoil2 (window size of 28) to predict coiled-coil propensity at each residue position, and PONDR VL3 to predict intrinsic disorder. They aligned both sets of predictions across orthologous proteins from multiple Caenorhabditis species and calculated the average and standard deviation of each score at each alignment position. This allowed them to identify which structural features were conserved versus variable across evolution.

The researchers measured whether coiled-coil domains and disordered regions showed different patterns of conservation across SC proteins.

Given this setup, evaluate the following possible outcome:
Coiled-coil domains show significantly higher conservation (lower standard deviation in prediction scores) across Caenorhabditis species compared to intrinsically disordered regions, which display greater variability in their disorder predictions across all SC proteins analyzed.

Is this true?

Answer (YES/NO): YES